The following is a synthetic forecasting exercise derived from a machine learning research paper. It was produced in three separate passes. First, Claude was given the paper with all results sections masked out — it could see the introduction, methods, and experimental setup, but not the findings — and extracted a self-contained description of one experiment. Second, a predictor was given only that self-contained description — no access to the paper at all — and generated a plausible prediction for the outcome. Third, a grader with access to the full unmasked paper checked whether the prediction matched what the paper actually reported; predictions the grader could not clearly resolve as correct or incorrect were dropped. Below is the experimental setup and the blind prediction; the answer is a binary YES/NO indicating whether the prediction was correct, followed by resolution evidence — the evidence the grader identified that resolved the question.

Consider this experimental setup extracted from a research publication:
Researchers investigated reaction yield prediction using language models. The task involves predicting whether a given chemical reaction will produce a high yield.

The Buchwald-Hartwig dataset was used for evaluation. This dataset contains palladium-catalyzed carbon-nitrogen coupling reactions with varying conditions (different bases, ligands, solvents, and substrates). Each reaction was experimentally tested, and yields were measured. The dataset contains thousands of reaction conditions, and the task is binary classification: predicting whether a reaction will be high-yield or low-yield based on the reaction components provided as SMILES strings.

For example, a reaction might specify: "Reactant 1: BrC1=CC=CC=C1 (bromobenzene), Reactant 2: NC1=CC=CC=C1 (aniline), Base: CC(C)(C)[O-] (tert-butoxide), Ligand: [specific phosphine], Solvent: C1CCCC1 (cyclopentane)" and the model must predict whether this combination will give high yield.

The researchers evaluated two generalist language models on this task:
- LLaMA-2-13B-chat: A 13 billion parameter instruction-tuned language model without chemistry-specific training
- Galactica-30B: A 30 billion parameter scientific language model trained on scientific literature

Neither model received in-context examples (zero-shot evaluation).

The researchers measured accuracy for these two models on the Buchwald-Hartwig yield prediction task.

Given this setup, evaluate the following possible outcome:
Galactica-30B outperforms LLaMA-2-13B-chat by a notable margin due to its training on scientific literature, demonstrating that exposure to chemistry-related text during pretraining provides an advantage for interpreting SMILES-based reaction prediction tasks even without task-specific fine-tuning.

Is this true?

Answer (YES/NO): NO